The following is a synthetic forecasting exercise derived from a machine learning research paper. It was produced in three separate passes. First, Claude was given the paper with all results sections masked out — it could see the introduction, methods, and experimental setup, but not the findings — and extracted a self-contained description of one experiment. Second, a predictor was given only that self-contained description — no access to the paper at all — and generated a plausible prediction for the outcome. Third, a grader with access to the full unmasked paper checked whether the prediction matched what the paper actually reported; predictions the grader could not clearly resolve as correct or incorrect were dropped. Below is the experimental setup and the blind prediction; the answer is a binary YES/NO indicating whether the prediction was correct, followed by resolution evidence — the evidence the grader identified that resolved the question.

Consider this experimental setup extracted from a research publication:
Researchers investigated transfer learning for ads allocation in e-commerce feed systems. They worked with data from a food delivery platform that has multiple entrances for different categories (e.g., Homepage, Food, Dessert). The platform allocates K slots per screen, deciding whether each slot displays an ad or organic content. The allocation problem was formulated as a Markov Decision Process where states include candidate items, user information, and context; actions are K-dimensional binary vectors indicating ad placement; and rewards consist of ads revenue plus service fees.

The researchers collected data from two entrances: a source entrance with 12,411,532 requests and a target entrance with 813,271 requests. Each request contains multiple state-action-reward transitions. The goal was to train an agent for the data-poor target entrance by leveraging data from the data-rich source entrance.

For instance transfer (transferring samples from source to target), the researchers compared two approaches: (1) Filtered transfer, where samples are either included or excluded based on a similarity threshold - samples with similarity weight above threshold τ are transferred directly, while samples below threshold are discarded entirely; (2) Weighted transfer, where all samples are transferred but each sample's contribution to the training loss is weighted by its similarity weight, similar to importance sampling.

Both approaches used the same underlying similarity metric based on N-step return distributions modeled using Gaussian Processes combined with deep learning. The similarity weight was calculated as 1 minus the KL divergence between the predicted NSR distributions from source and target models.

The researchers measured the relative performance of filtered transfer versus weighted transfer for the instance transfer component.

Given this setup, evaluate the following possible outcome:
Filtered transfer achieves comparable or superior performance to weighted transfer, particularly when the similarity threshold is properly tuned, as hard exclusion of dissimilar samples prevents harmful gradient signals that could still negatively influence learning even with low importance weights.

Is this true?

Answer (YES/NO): YES